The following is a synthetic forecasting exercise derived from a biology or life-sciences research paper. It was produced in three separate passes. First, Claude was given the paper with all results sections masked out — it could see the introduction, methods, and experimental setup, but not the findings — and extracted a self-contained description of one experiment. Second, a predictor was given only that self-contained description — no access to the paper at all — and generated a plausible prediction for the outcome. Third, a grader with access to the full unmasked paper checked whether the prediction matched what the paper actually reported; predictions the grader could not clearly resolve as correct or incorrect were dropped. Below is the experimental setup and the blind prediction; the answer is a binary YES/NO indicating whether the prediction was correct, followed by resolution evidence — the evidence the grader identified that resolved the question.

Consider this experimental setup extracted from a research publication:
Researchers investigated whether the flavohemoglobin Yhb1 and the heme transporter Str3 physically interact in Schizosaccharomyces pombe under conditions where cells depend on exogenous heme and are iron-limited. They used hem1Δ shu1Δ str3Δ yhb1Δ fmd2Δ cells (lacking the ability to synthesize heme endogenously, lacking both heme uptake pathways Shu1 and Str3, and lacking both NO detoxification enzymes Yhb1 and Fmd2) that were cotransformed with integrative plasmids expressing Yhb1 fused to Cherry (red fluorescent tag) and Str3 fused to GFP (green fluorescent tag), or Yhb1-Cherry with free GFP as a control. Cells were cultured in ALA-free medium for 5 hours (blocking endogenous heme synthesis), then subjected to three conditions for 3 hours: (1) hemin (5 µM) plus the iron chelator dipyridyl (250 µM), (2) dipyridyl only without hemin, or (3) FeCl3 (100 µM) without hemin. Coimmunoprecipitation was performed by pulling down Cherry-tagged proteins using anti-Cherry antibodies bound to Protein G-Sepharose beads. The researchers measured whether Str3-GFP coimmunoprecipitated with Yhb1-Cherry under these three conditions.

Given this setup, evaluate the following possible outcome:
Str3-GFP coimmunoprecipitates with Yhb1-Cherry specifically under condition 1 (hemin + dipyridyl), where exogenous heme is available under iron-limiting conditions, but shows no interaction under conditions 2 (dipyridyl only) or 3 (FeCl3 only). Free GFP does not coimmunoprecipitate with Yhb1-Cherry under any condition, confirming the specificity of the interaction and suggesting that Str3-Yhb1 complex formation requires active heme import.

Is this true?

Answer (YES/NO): NO